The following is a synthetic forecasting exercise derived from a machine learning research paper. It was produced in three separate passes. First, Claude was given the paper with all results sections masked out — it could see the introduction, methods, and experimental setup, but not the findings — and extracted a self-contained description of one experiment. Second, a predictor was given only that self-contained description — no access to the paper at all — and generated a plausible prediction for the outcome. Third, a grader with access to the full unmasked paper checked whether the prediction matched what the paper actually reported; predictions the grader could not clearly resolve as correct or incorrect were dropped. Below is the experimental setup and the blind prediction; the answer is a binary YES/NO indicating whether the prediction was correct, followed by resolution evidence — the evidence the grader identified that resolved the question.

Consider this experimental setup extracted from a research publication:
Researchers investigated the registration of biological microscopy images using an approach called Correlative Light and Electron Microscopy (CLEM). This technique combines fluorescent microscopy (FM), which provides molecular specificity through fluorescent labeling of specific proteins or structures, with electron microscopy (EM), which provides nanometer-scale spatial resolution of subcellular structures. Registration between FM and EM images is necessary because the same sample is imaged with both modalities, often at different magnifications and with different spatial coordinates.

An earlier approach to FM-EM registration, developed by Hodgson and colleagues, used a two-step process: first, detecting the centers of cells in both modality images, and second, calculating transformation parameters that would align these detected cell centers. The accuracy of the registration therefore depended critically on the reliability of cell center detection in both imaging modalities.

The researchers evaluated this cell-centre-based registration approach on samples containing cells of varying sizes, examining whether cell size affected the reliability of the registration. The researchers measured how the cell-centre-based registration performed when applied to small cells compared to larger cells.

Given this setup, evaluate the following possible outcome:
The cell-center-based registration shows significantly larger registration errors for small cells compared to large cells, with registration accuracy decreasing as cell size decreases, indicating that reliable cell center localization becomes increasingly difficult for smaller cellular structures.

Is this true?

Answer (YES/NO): YES